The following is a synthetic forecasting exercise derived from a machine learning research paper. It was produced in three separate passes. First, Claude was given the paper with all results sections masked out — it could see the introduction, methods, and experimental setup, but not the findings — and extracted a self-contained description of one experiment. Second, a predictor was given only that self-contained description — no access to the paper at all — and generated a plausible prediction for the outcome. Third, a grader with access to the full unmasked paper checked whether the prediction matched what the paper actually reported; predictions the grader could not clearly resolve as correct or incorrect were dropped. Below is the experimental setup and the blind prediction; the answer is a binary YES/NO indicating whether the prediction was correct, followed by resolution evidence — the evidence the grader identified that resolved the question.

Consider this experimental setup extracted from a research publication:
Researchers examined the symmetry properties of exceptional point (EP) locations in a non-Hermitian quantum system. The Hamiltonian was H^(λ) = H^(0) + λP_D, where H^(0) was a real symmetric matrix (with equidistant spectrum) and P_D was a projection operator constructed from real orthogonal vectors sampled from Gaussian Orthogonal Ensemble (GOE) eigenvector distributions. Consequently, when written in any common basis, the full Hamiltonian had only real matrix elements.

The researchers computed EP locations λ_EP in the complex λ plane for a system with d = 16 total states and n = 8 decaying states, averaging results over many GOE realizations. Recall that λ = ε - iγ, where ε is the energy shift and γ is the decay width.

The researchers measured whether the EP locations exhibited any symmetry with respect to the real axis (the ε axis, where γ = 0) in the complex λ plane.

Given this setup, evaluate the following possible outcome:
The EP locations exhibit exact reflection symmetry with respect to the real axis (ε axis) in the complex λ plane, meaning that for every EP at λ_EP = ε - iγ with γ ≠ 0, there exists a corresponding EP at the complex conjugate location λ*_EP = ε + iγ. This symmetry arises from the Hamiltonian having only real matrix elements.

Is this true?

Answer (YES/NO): YES